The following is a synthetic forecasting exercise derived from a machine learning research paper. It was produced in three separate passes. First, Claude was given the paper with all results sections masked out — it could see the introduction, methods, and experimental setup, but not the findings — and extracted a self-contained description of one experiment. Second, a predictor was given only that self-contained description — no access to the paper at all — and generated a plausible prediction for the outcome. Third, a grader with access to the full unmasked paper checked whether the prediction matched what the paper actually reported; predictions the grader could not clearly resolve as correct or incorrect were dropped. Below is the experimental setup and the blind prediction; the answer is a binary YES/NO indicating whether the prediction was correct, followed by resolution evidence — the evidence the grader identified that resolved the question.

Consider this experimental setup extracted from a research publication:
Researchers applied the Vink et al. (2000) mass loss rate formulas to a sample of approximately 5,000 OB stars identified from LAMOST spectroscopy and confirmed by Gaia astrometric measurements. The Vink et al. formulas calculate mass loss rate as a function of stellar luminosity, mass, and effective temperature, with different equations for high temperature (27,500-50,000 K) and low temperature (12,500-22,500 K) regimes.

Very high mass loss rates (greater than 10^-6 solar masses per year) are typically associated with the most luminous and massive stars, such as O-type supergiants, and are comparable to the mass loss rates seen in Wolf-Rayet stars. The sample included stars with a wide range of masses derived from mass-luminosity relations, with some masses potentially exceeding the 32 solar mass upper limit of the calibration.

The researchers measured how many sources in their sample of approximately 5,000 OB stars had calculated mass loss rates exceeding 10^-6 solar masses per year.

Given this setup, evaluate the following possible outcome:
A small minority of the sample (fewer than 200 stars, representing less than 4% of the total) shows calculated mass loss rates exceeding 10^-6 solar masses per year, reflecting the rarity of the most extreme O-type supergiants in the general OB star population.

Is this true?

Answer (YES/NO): YES